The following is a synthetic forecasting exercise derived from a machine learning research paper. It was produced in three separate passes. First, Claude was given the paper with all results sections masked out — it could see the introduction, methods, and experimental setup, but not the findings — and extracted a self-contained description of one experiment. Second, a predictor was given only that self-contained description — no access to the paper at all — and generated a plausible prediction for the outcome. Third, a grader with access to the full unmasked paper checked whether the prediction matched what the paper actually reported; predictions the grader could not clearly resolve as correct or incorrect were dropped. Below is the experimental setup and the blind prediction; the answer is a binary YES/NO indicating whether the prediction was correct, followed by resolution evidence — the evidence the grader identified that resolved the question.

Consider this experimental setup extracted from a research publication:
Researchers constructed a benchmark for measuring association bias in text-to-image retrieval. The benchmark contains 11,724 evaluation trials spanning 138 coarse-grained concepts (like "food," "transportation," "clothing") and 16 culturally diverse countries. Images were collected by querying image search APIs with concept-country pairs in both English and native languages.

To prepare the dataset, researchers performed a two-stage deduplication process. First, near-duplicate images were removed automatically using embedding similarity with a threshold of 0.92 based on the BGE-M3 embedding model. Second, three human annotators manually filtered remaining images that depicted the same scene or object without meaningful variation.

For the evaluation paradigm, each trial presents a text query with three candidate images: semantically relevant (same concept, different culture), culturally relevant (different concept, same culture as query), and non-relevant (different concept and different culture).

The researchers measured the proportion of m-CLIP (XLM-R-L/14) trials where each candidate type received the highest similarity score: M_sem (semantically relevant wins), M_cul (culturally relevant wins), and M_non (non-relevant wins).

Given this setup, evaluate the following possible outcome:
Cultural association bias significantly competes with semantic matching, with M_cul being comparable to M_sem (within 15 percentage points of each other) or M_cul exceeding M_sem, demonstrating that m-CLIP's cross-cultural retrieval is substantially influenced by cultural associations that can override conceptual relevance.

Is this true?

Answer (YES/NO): NO